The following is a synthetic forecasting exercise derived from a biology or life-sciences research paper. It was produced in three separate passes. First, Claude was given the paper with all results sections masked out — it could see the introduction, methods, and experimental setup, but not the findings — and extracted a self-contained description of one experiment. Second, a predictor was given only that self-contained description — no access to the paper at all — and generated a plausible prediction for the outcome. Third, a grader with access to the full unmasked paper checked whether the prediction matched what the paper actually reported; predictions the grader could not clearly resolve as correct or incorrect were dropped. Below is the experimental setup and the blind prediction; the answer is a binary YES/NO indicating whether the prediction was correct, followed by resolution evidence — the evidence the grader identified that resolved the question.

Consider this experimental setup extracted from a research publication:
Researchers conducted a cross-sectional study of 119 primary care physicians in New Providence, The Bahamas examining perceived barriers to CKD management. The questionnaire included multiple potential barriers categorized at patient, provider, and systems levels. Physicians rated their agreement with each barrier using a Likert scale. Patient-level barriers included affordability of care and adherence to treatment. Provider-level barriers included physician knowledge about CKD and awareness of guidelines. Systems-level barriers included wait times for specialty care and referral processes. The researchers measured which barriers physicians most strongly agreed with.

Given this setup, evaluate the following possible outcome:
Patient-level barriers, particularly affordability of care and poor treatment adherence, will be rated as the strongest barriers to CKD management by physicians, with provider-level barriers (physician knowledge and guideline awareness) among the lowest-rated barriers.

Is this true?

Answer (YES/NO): YES